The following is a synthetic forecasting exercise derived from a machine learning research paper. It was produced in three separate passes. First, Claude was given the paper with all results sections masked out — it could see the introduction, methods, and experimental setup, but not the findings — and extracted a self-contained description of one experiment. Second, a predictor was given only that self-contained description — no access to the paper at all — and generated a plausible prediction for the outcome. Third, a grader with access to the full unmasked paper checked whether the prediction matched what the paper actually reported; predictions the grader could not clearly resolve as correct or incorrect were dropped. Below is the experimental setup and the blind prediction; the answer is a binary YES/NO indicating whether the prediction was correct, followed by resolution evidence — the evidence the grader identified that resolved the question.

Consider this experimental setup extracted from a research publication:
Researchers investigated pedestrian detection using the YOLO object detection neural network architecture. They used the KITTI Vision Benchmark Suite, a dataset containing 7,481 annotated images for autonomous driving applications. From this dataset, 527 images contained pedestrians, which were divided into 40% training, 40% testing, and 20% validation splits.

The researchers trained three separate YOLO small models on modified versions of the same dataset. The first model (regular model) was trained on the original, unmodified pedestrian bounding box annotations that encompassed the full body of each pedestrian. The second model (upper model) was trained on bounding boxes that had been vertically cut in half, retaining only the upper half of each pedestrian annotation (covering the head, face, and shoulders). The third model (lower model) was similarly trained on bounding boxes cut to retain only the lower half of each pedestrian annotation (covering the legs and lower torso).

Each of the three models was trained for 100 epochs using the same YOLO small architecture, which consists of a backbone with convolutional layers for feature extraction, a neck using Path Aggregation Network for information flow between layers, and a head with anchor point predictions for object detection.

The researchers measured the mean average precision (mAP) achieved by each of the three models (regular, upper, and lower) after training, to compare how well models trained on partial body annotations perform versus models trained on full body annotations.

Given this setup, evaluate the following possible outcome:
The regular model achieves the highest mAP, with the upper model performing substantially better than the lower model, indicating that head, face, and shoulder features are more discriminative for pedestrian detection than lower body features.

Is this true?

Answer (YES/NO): NO